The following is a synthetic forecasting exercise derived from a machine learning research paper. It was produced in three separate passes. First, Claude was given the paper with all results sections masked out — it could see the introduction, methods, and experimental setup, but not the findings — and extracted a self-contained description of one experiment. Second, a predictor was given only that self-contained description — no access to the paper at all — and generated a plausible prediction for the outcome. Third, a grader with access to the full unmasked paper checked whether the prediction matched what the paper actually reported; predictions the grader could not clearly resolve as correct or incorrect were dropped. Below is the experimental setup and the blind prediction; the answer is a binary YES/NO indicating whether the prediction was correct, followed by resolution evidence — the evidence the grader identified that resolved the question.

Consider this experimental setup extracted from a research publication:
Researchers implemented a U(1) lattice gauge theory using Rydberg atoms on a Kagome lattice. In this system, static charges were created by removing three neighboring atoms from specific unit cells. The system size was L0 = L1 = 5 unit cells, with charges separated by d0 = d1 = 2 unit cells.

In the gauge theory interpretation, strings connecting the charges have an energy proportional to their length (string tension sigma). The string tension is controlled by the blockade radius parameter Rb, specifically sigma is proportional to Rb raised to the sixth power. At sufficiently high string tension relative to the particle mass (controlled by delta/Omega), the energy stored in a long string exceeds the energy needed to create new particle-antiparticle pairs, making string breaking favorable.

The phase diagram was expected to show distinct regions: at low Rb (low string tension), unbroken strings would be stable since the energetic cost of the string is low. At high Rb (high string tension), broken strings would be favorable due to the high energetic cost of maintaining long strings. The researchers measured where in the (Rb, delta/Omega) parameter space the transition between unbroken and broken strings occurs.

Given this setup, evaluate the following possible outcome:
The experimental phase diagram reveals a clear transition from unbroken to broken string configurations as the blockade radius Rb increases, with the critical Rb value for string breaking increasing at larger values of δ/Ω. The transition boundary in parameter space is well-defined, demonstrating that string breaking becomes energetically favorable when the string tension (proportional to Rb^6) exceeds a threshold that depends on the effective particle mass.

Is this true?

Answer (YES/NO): YES